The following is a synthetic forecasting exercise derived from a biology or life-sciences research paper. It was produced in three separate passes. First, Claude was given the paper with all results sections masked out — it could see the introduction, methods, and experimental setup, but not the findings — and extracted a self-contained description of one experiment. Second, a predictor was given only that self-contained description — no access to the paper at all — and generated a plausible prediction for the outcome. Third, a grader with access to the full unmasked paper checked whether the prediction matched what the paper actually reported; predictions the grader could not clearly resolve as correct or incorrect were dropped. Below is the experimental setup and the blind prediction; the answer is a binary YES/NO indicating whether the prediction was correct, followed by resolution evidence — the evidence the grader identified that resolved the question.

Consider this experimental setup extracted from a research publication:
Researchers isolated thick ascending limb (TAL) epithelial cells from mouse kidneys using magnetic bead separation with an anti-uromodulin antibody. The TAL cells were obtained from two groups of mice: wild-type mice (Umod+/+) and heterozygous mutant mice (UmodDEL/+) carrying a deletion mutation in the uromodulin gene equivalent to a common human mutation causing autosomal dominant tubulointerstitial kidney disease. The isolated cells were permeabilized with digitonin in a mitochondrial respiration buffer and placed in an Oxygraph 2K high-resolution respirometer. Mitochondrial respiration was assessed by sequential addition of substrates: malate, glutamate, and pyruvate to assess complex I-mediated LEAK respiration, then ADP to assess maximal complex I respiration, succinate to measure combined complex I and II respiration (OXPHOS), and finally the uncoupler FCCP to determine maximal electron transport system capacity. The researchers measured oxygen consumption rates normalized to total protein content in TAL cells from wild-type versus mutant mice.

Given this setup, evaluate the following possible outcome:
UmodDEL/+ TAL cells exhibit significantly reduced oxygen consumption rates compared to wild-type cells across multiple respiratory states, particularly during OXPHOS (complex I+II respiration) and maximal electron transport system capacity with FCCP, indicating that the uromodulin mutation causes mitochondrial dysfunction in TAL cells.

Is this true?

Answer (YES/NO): YES